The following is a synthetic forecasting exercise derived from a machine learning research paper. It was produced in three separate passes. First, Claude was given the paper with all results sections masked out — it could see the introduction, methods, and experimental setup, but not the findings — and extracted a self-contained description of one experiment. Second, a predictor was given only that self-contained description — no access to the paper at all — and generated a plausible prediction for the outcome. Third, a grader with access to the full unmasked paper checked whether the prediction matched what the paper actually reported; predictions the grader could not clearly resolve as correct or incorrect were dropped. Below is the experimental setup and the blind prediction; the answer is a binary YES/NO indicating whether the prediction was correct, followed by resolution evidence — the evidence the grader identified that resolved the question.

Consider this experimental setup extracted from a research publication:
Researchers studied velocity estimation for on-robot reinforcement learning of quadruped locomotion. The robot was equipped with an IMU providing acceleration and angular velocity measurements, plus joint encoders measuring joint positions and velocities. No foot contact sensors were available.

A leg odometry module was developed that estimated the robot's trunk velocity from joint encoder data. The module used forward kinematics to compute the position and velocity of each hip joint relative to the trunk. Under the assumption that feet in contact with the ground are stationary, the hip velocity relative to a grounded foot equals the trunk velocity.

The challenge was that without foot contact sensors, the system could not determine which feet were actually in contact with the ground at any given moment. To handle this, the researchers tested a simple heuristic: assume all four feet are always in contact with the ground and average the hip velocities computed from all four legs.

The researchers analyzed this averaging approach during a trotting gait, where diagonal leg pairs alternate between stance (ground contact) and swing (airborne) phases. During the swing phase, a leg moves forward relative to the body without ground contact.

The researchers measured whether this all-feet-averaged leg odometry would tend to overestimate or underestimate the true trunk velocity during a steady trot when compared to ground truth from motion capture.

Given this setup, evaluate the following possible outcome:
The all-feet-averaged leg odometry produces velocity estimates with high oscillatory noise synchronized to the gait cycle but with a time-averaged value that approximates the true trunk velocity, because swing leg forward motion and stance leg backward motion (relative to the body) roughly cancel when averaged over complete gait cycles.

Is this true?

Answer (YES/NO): NO